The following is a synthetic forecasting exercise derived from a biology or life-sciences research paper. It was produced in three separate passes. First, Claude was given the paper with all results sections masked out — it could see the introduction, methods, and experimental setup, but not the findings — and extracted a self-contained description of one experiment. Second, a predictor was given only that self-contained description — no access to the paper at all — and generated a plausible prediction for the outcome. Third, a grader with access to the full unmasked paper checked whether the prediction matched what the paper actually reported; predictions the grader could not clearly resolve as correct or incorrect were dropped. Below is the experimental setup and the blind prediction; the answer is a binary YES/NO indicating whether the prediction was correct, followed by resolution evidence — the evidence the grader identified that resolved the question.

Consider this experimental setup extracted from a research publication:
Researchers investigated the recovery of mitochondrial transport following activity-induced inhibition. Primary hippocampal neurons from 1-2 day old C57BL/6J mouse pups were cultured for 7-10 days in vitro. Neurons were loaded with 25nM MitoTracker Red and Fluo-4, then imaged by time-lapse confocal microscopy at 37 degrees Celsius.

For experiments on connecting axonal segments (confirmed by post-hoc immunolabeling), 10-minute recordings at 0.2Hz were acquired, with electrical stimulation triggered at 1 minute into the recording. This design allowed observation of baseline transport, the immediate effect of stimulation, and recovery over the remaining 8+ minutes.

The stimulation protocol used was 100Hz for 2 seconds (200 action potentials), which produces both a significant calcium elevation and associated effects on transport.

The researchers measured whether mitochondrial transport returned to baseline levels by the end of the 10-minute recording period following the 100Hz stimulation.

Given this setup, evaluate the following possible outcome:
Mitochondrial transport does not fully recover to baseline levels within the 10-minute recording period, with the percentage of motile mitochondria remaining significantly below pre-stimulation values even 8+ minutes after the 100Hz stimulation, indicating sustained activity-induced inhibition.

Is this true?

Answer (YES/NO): NO